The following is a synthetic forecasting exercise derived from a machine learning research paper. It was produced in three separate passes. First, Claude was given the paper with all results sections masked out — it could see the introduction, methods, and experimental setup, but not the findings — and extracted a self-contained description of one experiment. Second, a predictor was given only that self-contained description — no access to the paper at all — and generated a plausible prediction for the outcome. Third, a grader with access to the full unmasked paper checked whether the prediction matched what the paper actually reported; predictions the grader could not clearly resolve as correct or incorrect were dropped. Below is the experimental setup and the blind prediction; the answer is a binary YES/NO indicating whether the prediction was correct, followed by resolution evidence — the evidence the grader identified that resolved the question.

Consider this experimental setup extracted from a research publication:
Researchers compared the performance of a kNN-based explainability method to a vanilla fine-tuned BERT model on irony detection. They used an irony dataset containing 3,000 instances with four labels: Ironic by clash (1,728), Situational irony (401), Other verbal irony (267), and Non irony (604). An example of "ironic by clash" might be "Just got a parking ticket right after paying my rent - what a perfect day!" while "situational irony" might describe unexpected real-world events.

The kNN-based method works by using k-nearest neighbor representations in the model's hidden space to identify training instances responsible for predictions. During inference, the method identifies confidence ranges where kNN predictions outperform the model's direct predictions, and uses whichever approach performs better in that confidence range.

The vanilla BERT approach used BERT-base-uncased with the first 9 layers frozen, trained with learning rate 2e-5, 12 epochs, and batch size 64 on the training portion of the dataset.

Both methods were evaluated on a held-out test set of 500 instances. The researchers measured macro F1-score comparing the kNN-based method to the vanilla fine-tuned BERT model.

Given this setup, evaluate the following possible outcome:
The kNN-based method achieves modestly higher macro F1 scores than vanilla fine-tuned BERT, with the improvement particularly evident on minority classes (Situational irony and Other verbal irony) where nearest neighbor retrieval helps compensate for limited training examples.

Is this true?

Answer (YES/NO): NO